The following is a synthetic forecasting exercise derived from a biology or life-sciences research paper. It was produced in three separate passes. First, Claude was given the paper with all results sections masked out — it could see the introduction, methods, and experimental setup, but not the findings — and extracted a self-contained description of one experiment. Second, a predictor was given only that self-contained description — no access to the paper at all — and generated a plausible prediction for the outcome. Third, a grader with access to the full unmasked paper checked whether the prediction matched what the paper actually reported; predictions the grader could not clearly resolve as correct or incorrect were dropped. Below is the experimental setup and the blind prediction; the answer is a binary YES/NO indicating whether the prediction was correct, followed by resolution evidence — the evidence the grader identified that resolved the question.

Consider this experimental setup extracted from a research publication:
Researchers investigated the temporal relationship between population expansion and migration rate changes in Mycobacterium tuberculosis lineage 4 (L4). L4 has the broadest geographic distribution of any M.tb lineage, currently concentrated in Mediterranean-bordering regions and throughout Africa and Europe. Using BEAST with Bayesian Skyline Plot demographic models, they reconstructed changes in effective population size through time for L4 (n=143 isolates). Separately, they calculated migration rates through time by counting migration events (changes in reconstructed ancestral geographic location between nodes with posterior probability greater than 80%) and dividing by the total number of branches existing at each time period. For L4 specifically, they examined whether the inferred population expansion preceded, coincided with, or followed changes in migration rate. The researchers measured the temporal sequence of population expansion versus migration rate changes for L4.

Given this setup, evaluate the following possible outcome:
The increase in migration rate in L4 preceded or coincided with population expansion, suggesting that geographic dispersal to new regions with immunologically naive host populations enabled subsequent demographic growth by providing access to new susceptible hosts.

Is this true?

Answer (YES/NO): YES